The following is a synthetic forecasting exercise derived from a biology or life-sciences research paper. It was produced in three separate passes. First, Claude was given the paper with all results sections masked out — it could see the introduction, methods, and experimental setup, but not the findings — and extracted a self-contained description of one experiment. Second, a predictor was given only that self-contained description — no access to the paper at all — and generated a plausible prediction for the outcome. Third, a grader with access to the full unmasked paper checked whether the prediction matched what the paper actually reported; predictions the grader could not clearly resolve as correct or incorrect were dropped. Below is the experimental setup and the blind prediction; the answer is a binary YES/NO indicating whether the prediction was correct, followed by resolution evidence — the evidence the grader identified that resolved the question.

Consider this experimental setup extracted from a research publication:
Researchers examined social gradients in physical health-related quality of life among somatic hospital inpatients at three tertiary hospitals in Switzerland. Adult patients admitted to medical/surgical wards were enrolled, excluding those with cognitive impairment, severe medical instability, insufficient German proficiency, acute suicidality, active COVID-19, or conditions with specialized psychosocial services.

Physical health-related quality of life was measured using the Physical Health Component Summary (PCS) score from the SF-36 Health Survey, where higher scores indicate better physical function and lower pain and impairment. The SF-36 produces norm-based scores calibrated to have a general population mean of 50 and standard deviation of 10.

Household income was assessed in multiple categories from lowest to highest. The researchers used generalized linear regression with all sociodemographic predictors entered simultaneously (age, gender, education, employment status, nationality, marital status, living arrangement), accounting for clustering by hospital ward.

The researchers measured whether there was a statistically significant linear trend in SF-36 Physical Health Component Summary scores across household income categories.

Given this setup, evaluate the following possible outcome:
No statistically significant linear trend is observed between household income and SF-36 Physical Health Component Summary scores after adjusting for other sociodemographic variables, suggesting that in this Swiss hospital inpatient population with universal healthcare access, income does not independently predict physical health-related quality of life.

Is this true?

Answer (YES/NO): YES